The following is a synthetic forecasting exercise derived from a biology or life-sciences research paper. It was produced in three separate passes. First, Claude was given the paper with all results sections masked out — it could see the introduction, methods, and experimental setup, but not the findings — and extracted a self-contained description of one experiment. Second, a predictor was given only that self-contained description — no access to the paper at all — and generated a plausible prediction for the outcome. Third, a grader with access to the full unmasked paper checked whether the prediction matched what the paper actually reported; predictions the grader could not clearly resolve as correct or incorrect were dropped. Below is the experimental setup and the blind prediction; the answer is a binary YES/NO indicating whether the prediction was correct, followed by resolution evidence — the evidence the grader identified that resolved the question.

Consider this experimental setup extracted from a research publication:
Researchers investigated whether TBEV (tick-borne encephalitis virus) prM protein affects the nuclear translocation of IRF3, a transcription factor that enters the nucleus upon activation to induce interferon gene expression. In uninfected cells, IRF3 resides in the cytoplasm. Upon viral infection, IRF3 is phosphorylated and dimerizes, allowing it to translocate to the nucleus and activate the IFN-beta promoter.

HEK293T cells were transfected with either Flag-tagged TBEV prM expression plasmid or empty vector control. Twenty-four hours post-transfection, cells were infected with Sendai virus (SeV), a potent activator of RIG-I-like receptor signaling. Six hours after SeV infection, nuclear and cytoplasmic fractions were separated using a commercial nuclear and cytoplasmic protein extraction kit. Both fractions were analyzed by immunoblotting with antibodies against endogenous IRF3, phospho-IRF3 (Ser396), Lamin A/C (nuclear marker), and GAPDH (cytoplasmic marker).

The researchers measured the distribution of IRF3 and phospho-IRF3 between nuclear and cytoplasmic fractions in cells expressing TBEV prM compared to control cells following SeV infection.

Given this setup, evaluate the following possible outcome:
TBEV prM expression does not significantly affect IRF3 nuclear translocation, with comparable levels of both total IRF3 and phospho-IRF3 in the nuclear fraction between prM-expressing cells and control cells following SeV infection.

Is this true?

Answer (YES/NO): NO